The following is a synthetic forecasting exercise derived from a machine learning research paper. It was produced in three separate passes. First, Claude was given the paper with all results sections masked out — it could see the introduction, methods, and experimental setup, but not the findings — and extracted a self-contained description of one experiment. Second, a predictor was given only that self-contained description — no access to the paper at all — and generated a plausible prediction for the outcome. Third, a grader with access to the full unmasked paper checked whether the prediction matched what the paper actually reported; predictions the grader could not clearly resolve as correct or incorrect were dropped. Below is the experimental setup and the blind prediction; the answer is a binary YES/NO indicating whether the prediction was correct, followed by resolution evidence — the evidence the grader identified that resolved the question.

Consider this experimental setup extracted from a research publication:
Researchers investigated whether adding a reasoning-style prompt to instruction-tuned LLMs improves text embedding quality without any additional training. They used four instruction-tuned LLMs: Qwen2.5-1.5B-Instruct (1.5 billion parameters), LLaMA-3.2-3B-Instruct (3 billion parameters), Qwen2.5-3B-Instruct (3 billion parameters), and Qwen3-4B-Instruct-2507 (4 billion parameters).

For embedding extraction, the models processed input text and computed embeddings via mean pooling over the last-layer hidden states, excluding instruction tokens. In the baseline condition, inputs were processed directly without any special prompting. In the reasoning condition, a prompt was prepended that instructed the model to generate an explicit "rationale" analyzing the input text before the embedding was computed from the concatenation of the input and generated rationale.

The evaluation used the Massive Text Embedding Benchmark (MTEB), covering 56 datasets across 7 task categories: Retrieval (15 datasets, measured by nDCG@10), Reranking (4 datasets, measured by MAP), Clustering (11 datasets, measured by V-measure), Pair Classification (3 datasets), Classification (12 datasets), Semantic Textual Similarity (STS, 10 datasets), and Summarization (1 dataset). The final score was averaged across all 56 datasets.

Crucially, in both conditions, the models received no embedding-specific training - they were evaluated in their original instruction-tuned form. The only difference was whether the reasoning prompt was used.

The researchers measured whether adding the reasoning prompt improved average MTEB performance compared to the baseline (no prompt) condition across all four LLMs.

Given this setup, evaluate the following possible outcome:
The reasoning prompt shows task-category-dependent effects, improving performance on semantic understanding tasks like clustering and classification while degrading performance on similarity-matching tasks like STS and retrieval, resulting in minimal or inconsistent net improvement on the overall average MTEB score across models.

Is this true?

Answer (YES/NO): NO